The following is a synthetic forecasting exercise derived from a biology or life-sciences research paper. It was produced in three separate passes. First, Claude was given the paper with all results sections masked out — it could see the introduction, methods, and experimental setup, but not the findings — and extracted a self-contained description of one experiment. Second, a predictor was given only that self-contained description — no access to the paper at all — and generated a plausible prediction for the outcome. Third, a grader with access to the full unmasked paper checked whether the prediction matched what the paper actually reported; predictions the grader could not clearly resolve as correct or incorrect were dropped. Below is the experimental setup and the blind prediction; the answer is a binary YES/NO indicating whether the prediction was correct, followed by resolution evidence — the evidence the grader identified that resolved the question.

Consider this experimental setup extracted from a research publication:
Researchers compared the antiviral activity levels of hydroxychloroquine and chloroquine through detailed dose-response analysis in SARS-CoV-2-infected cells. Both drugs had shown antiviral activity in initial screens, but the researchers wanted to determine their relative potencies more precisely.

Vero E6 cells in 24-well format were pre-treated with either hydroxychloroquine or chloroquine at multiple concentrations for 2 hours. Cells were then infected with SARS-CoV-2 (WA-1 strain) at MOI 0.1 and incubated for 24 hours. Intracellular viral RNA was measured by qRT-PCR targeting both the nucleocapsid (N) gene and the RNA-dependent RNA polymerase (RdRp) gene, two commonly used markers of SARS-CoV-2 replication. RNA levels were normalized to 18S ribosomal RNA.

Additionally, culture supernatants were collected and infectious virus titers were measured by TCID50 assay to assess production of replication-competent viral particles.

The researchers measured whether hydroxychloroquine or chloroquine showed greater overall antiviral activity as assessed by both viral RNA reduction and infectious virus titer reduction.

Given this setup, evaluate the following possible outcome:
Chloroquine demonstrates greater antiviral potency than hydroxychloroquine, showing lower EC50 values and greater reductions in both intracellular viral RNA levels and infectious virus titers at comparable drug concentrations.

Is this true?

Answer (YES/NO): NO